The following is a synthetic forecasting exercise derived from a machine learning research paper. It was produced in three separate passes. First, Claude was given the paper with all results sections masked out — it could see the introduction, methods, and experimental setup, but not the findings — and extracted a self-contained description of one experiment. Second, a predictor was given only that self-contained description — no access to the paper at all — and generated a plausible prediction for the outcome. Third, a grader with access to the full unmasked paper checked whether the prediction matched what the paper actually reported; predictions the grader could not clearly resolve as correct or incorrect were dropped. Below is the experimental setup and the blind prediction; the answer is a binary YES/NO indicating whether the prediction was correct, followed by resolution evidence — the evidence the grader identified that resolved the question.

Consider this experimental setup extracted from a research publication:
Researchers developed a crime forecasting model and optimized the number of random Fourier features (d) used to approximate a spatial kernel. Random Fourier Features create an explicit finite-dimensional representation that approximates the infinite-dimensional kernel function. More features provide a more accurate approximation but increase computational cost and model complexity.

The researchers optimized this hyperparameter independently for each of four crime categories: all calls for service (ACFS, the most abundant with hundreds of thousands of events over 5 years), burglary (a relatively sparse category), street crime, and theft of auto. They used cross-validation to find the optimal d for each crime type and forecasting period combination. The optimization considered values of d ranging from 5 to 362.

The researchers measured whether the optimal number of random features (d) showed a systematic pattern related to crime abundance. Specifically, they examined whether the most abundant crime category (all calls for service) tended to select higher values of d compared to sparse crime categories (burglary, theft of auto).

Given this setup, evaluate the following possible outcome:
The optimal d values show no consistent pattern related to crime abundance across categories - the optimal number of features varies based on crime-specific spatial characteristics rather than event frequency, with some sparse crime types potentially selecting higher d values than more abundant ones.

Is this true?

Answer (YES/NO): NO